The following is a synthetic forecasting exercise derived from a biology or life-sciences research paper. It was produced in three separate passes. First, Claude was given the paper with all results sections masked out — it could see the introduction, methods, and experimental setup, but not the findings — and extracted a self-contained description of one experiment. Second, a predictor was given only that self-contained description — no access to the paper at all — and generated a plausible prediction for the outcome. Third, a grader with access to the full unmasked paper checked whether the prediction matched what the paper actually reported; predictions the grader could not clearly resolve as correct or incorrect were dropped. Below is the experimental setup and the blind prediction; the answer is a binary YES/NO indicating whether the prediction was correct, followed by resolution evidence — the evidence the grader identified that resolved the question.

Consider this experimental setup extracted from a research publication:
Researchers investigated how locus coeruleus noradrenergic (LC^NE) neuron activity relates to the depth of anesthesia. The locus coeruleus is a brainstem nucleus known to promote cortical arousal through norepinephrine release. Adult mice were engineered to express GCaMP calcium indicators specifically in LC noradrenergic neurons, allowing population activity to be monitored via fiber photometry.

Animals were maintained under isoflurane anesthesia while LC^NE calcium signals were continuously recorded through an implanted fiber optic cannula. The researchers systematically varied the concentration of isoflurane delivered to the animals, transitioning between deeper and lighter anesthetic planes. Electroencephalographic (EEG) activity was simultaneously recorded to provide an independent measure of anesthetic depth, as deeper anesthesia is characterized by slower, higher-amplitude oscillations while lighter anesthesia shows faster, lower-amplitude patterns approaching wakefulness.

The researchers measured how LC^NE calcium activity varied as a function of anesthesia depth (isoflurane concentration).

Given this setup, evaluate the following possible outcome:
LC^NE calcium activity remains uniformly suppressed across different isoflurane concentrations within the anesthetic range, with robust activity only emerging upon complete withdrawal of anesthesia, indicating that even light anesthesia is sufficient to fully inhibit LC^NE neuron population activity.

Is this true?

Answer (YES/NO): NO